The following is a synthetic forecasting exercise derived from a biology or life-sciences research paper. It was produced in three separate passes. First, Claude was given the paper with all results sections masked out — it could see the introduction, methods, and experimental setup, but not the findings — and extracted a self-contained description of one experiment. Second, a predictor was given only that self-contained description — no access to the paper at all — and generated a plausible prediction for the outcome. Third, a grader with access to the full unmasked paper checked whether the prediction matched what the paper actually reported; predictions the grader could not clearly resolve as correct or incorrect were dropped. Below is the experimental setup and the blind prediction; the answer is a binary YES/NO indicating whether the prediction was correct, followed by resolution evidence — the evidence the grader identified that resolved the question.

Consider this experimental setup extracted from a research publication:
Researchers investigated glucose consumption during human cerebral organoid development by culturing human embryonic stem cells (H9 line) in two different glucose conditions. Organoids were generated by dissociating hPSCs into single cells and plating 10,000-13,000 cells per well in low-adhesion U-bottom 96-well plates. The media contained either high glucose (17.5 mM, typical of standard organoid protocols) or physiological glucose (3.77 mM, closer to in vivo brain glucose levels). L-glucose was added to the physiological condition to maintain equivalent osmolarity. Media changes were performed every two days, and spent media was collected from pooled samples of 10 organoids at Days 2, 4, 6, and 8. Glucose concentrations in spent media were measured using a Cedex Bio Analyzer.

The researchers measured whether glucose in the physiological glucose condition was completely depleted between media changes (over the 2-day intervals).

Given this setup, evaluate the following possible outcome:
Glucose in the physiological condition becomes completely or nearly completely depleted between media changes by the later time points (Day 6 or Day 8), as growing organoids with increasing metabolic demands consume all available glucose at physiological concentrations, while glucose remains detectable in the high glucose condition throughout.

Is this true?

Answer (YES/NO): NO